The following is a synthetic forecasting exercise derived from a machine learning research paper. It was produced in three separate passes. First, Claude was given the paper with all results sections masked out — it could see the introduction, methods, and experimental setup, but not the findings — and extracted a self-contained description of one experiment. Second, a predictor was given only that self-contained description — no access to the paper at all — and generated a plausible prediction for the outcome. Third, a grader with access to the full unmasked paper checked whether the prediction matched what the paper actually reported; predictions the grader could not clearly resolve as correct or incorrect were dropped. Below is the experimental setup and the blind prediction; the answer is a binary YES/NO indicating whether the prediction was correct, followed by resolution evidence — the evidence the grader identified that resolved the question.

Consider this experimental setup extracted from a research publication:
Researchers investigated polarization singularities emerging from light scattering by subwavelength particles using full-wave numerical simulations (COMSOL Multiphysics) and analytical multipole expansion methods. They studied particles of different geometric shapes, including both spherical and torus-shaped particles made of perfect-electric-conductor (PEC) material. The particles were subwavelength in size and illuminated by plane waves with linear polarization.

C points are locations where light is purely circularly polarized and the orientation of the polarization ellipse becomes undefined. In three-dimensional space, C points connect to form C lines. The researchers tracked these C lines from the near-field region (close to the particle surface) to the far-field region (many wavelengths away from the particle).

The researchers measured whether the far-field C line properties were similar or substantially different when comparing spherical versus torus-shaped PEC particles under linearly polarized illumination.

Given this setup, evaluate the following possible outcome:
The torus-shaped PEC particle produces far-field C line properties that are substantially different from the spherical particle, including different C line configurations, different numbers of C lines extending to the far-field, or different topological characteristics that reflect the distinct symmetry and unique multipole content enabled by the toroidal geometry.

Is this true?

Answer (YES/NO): NO